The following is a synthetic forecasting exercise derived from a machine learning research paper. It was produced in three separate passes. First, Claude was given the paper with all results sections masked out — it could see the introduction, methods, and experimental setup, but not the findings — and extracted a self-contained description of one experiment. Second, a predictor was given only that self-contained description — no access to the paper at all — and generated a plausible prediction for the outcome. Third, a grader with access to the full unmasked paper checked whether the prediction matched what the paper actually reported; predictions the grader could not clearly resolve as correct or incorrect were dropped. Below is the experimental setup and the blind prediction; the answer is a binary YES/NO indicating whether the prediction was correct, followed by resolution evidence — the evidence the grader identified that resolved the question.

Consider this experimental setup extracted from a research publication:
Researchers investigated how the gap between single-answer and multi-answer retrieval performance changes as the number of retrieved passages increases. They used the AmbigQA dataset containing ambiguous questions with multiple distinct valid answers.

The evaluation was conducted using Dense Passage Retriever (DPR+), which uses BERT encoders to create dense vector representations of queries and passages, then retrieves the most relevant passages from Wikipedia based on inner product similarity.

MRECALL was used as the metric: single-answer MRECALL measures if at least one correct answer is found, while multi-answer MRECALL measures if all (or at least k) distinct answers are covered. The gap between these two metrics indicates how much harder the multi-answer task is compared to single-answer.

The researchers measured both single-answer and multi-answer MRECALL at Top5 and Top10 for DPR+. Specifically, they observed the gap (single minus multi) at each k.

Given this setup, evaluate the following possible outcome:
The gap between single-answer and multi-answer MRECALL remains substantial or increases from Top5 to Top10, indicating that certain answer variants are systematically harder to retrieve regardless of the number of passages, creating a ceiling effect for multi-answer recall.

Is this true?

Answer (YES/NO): YES